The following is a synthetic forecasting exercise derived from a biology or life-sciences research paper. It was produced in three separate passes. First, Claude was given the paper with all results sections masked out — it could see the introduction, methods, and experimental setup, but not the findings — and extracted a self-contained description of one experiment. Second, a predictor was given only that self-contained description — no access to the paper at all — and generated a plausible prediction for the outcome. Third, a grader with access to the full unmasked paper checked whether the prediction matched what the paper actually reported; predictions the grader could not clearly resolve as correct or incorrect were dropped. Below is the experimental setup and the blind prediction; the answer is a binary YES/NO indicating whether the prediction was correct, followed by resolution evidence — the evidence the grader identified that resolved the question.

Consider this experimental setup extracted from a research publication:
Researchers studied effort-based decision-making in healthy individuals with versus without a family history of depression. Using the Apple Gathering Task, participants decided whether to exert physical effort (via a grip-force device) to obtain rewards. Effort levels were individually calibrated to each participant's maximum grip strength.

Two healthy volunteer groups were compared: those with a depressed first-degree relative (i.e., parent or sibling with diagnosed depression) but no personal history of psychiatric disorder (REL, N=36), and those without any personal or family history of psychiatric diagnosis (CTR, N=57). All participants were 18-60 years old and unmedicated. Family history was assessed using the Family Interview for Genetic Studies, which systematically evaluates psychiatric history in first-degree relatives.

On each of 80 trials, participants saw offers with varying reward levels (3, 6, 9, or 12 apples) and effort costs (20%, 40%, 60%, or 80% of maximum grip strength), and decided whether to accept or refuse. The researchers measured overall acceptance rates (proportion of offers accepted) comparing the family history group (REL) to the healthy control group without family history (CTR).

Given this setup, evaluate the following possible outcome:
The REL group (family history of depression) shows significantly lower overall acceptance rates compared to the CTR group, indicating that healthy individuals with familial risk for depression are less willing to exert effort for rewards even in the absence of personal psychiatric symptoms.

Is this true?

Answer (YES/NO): NO